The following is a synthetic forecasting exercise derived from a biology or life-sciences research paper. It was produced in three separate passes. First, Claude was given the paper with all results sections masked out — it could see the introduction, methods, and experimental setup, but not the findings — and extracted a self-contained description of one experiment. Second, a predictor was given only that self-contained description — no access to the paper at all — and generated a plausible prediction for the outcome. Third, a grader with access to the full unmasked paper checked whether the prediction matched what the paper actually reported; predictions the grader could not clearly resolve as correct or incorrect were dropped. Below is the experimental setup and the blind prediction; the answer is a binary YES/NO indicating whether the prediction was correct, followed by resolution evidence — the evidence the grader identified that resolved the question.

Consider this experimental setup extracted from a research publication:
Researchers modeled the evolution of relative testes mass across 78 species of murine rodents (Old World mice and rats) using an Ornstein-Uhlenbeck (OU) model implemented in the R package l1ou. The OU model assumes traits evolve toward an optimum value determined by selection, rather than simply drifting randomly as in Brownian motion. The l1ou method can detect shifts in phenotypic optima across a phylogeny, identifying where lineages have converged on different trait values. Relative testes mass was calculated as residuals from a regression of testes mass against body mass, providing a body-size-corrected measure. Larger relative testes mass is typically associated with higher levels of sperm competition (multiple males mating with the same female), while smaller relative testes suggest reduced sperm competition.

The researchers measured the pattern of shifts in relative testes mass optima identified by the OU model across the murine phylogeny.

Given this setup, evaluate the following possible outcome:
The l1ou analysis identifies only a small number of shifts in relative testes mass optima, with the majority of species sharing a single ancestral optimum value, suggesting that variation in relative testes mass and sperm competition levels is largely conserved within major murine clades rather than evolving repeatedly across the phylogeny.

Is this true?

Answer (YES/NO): NO